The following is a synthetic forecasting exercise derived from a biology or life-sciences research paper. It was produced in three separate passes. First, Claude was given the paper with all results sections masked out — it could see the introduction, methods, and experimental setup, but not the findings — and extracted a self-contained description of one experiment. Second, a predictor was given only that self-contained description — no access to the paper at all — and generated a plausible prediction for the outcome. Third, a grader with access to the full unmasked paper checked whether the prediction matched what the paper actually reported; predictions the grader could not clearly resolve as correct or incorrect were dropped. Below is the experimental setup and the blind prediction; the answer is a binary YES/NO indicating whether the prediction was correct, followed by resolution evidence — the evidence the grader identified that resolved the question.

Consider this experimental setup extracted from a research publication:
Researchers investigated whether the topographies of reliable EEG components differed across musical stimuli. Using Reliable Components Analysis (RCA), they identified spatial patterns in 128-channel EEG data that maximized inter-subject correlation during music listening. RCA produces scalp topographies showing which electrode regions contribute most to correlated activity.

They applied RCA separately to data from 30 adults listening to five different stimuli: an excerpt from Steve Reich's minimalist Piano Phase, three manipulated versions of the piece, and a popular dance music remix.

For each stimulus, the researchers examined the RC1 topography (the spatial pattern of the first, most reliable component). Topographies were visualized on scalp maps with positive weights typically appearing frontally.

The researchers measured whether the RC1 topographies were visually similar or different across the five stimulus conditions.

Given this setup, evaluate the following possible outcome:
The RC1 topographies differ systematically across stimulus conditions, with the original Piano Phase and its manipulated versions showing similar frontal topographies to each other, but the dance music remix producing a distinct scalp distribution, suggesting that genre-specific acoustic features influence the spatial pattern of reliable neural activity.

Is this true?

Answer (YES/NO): NO